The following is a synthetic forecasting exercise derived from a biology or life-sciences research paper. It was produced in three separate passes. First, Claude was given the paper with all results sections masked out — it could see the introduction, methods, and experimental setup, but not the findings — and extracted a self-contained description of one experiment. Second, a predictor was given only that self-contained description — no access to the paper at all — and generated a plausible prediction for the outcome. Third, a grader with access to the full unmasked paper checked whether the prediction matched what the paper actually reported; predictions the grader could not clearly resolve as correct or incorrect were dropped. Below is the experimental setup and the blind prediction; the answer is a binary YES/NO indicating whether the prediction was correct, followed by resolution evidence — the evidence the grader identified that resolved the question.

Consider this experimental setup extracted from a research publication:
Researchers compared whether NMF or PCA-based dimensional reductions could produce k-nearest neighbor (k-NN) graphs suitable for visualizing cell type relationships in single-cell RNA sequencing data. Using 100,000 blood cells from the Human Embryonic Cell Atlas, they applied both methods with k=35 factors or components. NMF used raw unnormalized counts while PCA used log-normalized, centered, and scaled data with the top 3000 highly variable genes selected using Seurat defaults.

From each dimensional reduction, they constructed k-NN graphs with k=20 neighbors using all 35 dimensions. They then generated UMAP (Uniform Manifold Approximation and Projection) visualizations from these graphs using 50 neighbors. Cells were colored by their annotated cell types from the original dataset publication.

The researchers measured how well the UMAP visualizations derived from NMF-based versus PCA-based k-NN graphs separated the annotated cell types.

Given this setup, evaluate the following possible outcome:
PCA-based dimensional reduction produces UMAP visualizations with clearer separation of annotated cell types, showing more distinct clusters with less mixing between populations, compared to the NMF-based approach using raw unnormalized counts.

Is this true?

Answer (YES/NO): NO